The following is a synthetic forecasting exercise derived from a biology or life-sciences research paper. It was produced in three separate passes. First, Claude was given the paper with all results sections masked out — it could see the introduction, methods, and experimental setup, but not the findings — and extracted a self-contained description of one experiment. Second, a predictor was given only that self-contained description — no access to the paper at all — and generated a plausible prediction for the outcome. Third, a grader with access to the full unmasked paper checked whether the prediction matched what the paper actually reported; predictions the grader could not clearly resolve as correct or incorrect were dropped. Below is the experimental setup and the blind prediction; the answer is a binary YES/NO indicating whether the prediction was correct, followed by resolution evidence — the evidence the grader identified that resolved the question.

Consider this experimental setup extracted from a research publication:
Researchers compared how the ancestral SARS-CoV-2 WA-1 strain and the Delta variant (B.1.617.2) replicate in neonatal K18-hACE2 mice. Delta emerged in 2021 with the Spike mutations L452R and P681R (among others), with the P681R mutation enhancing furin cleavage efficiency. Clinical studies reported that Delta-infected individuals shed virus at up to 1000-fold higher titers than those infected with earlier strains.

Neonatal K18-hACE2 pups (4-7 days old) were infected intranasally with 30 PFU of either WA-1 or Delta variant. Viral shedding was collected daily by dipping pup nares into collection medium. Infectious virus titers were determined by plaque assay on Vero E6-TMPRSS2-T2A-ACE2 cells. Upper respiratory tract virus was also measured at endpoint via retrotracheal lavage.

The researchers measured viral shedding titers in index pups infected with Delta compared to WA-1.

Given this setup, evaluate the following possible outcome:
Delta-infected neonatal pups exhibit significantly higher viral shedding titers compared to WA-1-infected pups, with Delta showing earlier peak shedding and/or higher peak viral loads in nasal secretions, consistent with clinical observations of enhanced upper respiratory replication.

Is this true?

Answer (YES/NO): NO